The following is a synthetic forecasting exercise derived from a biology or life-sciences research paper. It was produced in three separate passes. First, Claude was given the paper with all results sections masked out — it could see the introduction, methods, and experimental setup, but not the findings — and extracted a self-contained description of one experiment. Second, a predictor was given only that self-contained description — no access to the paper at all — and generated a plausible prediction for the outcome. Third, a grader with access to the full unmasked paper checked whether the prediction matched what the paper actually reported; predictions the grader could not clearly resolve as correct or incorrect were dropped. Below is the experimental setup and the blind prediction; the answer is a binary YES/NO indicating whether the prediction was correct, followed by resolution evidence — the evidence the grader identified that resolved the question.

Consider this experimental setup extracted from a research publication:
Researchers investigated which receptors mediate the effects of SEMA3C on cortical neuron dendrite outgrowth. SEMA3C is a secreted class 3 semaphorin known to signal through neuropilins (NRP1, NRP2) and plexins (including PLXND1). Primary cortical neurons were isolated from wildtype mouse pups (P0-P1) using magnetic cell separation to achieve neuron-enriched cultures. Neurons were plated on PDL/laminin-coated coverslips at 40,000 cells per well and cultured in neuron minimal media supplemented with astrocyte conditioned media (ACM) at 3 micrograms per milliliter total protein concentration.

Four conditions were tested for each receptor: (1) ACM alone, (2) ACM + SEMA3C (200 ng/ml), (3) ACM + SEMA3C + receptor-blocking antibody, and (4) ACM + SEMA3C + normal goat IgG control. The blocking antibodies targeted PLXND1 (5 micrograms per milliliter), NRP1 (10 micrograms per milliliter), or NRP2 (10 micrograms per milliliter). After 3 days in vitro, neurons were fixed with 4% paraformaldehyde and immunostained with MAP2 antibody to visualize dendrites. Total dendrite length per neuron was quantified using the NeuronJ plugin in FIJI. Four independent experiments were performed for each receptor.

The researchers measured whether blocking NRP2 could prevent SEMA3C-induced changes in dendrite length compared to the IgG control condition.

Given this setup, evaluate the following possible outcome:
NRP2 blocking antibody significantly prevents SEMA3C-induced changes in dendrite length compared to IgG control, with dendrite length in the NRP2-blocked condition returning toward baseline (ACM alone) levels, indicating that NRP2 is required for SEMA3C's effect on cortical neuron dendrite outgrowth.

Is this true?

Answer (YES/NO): YES